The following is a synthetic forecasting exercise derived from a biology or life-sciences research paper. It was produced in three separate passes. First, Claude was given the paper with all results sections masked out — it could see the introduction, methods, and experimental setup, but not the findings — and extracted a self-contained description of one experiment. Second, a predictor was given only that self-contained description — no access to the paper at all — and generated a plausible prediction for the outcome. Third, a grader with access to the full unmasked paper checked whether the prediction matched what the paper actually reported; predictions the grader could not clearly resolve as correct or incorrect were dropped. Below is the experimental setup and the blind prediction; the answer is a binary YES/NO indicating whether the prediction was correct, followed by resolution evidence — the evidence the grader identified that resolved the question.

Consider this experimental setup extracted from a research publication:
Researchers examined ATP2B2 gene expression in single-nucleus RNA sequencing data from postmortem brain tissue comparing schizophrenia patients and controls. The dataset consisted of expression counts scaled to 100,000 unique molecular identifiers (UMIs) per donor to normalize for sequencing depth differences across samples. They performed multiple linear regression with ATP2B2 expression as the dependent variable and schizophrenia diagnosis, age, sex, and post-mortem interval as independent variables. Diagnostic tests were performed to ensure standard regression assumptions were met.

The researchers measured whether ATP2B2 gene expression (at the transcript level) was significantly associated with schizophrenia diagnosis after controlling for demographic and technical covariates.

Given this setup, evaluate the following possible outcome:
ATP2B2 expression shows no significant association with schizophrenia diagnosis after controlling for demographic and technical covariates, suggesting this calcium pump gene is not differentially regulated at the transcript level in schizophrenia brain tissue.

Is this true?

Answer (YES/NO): NO